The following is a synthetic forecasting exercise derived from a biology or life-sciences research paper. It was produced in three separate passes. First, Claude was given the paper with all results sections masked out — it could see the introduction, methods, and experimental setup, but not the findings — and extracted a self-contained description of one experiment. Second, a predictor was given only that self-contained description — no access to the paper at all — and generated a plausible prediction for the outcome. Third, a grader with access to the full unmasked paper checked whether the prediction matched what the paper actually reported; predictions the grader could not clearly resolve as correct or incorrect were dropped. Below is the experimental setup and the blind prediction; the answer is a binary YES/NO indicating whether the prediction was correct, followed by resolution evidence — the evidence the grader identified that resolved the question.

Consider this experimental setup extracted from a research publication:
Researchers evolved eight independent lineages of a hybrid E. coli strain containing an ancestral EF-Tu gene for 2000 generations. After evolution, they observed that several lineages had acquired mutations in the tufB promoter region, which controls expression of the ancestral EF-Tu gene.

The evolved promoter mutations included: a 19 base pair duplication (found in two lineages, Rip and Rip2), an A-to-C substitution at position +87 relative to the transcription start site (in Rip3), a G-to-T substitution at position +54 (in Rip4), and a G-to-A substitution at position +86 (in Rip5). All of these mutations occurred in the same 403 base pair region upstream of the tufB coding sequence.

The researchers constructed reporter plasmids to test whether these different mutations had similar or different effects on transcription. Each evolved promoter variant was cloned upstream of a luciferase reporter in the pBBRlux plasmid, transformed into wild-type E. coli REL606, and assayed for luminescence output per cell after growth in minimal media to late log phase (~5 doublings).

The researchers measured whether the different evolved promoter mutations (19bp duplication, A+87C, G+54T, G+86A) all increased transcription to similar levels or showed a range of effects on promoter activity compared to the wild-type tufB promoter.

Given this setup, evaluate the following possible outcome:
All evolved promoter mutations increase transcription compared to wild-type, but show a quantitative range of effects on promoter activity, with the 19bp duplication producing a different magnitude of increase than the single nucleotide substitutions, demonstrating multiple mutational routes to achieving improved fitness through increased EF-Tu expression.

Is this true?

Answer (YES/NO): YES